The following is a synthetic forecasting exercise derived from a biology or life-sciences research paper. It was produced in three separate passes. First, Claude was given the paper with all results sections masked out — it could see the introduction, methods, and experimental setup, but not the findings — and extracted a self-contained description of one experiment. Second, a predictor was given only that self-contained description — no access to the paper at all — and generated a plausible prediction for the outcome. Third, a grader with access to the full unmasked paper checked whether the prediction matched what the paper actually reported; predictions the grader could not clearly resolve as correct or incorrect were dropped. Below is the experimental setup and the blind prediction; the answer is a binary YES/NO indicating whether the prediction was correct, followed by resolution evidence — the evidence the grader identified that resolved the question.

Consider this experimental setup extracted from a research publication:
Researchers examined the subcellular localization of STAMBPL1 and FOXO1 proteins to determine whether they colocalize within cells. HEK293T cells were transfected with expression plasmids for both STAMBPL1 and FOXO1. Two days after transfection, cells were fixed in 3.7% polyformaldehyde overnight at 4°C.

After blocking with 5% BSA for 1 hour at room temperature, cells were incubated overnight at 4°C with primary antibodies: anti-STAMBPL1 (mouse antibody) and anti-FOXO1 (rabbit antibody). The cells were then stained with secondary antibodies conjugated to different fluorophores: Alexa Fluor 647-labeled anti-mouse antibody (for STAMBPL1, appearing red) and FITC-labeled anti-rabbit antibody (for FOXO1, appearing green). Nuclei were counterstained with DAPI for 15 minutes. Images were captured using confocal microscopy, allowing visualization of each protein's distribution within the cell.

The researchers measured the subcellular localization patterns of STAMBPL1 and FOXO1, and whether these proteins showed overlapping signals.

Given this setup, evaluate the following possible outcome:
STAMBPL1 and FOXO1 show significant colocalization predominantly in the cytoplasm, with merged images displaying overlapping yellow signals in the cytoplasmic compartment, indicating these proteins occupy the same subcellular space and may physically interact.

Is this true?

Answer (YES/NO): NO